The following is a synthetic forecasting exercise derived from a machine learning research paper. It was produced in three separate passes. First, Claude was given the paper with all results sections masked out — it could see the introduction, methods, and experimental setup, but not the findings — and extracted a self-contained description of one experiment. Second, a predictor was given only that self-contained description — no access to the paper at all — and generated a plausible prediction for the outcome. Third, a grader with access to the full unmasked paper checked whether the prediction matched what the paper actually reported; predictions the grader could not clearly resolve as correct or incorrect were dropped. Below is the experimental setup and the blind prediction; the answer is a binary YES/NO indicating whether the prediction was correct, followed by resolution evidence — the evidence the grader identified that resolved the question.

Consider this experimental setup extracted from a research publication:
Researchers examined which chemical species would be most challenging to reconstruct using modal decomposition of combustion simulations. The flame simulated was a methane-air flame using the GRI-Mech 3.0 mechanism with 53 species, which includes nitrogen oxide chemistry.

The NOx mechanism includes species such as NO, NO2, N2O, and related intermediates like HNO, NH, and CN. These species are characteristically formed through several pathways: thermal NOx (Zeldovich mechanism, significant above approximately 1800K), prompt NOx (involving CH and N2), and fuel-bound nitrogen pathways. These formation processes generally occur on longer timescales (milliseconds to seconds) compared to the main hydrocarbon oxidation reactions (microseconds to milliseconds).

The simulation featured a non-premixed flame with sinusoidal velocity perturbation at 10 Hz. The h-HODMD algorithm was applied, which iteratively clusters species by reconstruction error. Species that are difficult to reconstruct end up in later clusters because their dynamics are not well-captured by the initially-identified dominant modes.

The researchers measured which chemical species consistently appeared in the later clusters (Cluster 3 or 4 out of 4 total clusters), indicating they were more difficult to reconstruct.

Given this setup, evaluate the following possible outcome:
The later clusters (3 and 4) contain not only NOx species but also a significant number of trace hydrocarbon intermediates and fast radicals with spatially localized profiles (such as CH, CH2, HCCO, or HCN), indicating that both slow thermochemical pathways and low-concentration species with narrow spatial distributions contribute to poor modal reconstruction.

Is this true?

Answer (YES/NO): NO